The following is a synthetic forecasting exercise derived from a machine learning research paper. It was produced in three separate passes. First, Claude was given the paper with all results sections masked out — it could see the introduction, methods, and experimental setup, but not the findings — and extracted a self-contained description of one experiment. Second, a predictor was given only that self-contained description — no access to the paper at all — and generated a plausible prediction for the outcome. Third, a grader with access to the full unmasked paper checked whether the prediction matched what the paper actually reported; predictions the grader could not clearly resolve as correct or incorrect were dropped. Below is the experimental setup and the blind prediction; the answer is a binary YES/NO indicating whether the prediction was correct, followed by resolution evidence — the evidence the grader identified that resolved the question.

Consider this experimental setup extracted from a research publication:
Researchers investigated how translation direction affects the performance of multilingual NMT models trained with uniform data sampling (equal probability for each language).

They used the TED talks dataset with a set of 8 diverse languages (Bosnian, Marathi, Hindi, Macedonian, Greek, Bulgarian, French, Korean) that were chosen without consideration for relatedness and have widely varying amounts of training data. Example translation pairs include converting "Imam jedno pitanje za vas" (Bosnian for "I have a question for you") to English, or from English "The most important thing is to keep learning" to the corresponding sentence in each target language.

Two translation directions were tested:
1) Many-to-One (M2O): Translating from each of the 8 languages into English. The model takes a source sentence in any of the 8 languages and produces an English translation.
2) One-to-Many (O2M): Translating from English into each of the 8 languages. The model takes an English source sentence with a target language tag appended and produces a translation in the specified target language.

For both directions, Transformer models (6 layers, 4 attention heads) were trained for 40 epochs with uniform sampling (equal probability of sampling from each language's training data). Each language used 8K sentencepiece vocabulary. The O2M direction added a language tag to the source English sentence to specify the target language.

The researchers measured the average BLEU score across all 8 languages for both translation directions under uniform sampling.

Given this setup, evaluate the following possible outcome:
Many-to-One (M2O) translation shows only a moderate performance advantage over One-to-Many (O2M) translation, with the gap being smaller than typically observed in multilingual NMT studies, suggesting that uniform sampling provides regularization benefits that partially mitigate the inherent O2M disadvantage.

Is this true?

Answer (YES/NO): NO